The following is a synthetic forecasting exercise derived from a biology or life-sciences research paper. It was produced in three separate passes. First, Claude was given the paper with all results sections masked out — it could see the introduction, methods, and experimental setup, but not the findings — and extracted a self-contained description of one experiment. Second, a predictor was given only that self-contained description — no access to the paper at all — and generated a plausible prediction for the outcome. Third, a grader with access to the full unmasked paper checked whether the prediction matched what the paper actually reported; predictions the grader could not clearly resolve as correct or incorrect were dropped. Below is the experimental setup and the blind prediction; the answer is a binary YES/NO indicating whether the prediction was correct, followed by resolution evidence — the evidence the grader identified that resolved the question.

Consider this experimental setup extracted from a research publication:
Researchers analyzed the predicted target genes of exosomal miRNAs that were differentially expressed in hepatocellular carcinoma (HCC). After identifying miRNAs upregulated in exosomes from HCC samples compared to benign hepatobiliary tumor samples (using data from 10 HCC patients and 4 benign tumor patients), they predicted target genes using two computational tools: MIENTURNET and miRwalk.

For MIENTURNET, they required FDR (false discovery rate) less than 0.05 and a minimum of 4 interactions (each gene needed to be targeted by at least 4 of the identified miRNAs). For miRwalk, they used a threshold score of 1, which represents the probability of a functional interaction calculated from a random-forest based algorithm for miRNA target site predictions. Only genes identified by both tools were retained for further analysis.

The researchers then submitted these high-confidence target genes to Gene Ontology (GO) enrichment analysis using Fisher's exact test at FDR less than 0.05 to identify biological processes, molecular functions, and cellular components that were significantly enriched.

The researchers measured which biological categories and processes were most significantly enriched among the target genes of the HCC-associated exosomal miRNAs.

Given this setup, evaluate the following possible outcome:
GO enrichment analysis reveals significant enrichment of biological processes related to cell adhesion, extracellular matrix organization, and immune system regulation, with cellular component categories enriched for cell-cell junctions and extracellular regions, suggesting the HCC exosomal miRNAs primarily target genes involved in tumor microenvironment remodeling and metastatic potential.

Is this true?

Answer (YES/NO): NO